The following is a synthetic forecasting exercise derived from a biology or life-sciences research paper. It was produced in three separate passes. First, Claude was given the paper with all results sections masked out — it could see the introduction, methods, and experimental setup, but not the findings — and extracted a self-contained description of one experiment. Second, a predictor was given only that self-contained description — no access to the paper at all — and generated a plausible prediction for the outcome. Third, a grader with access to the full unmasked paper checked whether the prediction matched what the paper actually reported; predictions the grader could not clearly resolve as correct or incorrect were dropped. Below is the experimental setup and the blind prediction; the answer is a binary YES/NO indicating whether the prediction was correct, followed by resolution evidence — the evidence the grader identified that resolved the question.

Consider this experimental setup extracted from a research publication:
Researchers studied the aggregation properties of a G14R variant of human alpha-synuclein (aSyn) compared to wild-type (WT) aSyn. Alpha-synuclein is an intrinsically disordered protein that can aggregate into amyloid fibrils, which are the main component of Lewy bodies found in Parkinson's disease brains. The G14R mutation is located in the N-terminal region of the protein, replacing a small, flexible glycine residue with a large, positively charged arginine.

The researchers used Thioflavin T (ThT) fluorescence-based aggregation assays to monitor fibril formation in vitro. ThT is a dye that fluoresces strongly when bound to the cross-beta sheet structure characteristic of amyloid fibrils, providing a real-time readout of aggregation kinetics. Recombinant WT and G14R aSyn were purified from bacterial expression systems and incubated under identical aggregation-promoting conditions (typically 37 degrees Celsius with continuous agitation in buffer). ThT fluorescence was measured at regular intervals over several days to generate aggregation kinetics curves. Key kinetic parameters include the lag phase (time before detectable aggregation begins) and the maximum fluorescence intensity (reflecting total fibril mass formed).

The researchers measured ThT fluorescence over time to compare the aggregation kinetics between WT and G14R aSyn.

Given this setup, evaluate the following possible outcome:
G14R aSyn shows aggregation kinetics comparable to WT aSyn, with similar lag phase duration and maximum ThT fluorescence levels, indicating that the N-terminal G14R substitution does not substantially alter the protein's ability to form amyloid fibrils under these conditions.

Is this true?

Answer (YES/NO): NO